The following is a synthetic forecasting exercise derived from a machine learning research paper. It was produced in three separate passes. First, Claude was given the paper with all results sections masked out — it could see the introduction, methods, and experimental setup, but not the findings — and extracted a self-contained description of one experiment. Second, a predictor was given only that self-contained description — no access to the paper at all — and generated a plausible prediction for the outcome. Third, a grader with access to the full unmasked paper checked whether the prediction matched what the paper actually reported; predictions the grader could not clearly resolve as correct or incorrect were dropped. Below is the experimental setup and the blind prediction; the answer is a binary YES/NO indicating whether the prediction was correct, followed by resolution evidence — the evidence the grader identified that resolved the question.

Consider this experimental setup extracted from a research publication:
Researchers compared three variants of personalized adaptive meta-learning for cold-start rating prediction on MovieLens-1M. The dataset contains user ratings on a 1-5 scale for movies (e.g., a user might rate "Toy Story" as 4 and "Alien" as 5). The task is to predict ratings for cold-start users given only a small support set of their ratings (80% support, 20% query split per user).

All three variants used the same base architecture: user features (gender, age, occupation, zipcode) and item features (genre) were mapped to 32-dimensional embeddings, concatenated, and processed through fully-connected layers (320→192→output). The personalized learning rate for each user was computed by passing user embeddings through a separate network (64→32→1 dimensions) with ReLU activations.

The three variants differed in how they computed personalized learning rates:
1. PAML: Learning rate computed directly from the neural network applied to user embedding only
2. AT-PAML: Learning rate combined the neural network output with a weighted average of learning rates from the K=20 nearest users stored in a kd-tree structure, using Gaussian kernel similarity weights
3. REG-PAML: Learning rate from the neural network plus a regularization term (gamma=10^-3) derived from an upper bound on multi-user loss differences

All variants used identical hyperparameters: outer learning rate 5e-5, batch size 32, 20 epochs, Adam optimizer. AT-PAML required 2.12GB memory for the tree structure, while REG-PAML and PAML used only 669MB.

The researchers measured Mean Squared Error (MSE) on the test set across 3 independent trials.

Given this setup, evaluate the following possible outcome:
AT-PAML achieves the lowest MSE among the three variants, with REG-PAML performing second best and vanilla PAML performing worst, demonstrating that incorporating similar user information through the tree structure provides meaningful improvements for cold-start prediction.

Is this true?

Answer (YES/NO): NO